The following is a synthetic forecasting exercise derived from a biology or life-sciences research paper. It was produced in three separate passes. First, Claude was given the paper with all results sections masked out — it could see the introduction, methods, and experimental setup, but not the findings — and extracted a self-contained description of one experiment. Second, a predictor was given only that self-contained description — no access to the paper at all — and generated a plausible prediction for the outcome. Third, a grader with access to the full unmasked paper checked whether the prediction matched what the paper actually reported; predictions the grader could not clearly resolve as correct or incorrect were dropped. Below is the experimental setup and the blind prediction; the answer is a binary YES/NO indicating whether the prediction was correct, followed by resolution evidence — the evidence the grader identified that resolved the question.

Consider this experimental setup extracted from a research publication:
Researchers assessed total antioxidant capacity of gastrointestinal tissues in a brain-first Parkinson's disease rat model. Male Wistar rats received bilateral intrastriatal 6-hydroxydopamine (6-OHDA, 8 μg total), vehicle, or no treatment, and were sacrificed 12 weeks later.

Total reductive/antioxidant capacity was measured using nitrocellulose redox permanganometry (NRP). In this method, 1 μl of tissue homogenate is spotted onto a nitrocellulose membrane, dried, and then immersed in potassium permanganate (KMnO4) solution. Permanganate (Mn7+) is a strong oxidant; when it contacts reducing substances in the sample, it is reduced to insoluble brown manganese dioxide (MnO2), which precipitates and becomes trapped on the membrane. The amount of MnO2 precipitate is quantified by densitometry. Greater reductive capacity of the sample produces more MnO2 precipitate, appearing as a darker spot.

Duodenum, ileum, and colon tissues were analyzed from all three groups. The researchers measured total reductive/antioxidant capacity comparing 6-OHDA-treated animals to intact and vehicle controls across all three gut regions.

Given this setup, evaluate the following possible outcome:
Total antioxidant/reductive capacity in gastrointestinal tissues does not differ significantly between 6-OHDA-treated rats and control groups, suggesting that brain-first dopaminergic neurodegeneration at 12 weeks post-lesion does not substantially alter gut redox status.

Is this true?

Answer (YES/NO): YES